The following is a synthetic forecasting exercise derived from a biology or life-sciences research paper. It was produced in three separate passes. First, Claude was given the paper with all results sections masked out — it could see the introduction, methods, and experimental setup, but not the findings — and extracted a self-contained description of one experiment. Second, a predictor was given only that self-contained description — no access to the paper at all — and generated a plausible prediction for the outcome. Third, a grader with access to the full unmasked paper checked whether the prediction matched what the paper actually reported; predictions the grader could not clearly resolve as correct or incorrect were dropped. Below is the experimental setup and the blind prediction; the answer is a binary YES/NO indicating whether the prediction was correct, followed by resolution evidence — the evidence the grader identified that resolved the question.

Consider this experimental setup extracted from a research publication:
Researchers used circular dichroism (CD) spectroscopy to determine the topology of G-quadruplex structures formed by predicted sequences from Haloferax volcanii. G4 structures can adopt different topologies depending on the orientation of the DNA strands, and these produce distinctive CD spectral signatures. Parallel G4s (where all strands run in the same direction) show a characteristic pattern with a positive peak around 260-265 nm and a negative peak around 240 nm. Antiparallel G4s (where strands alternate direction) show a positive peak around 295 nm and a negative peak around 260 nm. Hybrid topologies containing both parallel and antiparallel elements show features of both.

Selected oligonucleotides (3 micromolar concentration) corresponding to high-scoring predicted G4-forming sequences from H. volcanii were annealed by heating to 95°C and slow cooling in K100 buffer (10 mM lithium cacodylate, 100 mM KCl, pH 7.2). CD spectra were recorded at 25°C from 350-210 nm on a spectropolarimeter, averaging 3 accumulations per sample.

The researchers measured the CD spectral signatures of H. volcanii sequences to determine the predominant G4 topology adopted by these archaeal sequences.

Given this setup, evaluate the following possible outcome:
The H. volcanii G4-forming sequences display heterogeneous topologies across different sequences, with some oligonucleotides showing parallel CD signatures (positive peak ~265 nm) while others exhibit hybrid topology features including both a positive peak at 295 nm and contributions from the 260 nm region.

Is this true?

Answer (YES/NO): NO